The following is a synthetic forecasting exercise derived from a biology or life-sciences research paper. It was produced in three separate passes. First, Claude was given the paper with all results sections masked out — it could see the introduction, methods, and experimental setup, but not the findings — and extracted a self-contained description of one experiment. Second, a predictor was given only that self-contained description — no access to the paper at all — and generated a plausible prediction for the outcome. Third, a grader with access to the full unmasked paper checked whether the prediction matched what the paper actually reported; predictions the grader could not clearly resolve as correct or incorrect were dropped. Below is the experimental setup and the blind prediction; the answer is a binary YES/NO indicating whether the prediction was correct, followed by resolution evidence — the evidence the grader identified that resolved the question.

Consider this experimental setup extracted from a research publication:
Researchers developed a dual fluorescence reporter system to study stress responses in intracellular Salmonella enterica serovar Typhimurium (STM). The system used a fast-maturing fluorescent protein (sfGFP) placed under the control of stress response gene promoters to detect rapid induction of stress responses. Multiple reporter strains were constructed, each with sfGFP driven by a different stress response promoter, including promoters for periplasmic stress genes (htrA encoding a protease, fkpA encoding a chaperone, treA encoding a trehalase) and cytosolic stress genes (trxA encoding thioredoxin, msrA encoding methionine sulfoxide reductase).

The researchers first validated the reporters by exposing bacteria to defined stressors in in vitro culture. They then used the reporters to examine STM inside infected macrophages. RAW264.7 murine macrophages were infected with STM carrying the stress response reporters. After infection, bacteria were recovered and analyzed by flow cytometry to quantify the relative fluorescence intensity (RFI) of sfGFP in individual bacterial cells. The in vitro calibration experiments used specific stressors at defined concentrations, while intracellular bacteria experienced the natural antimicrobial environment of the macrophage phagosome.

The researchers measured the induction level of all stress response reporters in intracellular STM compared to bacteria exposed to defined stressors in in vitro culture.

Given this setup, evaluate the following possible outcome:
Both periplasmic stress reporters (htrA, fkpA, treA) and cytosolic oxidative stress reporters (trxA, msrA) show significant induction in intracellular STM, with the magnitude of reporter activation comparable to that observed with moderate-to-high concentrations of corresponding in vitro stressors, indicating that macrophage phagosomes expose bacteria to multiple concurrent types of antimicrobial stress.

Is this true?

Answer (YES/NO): NO